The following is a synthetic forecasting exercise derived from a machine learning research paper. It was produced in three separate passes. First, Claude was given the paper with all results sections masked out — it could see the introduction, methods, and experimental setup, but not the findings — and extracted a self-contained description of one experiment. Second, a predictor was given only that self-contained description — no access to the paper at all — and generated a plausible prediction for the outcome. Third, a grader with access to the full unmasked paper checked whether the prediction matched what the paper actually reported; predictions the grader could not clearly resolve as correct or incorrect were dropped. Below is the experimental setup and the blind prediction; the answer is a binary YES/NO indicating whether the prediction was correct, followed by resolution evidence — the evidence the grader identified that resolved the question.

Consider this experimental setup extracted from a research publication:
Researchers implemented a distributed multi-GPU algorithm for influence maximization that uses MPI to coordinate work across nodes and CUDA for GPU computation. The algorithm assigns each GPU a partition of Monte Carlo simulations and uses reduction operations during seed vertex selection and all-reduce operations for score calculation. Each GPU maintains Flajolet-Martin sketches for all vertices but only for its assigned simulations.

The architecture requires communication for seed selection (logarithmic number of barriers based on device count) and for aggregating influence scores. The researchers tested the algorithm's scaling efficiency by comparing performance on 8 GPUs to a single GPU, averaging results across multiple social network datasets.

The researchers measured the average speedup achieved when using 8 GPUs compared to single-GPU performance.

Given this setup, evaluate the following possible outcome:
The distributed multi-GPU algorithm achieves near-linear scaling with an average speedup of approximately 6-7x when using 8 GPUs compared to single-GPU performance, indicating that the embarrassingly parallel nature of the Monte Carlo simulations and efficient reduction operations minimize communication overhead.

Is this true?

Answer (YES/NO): NO